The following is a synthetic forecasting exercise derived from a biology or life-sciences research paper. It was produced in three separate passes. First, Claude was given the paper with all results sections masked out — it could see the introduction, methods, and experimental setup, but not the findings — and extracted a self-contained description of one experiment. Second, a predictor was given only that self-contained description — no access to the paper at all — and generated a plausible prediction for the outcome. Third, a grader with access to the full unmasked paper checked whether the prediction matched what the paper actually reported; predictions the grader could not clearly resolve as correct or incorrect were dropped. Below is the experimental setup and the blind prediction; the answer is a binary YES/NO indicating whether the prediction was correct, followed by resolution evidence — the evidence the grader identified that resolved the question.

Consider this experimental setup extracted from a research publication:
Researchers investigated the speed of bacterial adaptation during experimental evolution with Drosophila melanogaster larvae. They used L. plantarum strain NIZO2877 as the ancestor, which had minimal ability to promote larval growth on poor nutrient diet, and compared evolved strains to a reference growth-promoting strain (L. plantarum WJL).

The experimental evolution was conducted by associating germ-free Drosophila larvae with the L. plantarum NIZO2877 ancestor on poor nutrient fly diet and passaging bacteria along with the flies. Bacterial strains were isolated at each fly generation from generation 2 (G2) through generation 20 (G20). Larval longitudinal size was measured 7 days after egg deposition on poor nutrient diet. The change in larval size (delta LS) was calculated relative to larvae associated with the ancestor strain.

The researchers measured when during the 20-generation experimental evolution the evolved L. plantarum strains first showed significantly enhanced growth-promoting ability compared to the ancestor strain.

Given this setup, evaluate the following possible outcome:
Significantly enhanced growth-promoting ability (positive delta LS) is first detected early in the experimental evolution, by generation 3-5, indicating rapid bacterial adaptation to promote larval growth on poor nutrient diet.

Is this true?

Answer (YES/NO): YES